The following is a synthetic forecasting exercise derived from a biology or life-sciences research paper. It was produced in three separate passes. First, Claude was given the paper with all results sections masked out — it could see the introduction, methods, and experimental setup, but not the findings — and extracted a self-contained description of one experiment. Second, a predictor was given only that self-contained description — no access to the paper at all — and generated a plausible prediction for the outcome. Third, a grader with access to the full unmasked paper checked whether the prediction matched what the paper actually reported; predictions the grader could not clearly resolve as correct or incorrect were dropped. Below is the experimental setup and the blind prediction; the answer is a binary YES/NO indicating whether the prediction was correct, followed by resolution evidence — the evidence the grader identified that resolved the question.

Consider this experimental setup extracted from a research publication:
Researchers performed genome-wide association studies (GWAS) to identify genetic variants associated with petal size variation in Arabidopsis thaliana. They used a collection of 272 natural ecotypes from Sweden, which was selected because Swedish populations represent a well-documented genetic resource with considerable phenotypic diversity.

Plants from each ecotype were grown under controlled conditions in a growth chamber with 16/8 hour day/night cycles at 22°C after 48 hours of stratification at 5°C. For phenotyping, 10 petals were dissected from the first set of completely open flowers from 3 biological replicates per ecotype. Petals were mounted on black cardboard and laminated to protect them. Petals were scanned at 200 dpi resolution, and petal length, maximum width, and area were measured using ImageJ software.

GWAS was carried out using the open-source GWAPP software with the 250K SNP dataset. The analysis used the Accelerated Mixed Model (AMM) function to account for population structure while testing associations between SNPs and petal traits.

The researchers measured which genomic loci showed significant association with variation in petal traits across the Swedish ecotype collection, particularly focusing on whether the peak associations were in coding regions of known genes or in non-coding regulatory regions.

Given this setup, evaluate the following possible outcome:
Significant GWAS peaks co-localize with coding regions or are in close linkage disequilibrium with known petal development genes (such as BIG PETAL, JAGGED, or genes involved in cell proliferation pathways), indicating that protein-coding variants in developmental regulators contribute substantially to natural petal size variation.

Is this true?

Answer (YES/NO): NO